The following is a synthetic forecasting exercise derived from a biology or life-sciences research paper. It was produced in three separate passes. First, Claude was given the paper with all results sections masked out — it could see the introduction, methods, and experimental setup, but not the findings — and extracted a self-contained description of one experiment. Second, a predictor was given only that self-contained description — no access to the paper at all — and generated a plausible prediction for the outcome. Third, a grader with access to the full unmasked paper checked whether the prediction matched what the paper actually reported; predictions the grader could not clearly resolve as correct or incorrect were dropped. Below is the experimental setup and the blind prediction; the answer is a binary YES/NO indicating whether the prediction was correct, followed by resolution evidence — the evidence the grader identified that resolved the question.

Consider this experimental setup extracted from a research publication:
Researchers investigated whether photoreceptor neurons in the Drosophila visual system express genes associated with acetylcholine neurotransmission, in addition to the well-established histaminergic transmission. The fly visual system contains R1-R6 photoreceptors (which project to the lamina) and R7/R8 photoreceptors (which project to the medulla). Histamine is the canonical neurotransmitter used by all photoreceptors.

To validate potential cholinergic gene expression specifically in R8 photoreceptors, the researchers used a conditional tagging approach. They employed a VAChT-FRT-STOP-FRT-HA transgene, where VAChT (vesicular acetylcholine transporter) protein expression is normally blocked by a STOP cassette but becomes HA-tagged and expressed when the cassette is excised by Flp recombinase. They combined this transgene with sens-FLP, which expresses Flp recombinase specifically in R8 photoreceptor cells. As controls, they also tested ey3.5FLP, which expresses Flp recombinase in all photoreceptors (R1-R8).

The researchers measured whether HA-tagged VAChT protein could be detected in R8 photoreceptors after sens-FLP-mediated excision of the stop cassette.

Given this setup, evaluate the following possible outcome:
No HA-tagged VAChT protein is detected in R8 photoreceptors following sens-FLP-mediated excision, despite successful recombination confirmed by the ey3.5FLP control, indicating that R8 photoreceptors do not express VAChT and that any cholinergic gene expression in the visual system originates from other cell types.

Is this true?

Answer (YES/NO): NO